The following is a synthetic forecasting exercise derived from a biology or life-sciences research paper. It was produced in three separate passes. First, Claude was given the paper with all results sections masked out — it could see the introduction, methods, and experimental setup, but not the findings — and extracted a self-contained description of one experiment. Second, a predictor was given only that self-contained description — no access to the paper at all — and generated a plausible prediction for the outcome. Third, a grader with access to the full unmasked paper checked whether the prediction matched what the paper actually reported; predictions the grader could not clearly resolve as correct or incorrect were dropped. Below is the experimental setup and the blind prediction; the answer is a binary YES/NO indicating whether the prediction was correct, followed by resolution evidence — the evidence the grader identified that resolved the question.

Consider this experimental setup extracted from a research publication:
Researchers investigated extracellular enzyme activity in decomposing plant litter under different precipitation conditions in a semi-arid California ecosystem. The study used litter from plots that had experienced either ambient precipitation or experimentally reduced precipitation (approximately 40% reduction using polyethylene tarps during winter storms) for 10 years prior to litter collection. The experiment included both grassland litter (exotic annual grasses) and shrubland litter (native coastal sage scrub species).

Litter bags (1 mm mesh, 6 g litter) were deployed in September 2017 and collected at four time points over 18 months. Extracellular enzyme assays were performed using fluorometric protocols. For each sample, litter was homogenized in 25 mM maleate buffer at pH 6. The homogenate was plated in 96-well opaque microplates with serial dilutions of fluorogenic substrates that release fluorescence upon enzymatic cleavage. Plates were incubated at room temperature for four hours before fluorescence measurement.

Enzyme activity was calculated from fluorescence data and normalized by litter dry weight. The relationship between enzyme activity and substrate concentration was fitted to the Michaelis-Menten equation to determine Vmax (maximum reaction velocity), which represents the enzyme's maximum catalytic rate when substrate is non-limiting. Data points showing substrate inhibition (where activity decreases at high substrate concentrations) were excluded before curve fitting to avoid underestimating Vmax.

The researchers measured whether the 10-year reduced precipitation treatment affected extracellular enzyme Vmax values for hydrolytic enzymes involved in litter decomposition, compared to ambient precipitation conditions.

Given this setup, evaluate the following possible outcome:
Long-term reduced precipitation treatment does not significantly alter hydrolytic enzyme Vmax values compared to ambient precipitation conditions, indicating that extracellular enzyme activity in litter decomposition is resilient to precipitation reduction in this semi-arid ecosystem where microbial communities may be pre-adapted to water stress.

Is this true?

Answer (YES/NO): YES